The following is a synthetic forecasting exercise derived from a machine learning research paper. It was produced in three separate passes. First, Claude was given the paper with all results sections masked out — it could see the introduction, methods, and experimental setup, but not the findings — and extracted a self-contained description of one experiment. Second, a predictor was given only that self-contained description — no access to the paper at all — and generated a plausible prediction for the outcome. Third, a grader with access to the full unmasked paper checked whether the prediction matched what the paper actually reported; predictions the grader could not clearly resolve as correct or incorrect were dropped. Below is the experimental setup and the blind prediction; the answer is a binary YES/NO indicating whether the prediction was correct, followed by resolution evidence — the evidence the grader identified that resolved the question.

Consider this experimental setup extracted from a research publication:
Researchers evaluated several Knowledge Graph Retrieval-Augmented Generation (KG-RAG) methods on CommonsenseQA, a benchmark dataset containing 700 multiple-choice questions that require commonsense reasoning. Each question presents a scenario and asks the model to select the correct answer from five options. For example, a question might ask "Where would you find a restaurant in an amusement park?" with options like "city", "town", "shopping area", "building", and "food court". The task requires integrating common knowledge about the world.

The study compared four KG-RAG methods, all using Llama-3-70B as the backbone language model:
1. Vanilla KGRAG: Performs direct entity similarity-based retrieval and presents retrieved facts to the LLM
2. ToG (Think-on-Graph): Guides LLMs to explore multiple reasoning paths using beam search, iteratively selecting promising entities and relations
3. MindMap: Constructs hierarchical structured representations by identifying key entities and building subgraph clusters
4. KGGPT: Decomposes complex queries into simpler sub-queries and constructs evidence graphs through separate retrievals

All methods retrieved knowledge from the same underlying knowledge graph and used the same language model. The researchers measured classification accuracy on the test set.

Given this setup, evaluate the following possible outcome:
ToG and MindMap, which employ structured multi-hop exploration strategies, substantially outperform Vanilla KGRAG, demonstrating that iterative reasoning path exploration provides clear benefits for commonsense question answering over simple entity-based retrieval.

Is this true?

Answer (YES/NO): NO